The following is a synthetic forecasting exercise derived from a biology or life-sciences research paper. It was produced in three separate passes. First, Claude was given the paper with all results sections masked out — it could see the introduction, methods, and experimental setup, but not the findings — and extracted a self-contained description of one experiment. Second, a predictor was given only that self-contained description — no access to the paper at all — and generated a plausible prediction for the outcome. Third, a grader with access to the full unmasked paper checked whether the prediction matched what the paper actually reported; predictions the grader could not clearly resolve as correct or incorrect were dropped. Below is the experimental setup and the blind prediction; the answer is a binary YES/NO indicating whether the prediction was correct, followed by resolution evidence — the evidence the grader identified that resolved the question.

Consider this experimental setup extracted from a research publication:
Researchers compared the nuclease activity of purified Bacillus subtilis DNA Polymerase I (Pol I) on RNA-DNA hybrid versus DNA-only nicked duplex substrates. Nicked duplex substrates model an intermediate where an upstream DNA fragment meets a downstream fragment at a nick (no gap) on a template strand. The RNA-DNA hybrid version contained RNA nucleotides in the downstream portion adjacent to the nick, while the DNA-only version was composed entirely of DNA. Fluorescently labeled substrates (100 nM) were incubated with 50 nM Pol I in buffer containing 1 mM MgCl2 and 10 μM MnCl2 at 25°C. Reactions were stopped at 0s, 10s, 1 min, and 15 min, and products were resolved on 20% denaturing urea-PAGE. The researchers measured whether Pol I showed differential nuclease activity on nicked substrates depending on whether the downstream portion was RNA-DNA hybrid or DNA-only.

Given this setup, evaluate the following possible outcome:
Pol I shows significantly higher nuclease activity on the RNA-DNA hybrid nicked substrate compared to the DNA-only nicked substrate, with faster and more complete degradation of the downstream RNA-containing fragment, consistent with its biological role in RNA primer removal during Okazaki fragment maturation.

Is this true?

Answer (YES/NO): NO